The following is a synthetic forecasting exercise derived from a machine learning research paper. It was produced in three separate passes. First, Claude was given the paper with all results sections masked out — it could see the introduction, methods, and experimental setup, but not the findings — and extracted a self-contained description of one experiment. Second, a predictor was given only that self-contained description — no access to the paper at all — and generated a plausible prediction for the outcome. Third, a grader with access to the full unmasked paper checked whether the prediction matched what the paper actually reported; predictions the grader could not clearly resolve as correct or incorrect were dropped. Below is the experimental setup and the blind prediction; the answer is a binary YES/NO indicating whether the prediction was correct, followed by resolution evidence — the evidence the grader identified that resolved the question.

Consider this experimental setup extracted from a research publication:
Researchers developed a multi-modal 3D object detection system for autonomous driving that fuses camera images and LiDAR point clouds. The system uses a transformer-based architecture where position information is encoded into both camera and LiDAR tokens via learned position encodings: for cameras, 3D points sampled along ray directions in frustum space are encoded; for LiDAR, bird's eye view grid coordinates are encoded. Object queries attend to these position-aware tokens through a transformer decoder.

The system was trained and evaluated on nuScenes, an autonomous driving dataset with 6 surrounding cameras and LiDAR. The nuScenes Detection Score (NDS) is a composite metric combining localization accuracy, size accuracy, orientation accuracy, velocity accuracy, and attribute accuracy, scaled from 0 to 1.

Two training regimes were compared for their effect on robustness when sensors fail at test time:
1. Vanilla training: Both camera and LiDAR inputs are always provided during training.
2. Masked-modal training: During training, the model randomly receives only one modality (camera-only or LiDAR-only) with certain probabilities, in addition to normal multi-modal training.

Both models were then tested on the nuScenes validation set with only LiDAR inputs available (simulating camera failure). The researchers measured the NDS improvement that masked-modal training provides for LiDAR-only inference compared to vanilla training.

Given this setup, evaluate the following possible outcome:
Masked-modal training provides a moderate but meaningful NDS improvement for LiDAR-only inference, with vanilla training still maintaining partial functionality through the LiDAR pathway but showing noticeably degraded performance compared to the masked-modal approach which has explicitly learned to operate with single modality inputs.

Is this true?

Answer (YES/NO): YES